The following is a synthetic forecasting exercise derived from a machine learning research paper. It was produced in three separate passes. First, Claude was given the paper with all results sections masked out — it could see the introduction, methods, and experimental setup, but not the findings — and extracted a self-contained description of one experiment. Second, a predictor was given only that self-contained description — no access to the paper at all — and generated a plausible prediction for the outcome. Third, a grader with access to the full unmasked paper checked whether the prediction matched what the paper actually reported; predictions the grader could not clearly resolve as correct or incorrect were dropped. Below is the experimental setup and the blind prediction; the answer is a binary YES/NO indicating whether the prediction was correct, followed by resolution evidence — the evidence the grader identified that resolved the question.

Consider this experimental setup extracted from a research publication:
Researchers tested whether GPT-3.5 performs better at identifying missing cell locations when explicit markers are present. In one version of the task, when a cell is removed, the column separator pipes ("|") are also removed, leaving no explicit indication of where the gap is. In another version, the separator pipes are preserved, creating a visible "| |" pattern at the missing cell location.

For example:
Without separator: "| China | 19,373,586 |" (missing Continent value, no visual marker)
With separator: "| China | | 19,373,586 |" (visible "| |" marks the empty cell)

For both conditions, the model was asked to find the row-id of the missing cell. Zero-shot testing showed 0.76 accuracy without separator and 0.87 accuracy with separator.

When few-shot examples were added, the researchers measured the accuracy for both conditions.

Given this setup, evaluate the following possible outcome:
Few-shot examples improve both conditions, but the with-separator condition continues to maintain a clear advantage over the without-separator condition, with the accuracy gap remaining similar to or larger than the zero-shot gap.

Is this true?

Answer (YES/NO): YES